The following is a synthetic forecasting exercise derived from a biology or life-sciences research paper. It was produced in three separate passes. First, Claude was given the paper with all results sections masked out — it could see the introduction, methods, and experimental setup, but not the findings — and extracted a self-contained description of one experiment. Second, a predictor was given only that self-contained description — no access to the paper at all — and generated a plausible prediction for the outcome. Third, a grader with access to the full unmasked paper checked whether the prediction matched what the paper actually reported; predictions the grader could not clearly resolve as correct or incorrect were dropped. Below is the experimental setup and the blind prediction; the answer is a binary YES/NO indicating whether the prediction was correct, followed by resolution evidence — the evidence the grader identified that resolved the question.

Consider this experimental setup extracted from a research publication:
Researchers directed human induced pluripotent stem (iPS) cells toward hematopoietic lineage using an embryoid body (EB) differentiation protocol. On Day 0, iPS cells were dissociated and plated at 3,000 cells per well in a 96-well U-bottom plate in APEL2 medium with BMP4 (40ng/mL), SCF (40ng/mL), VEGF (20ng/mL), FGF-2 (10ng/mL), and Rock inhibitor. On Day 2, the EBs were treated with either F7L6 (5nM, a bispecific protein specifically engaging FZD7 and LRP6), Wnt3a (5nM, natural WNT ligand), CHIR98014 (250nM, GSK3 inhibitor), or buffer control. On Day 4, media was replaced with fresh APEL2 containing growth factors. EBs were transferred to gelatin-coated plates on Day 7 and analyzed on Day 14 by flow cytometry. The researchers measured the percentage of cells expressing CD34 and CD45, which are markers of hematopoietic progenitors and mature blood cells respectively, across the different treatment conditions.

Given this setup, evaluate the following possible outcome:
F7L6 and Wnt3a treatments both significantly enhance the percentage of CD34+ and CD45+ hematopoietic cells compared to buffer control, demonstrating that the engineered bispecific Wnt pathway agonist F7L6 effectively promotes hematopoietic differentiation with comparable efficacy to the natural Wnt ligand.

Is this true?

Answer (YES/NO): NO